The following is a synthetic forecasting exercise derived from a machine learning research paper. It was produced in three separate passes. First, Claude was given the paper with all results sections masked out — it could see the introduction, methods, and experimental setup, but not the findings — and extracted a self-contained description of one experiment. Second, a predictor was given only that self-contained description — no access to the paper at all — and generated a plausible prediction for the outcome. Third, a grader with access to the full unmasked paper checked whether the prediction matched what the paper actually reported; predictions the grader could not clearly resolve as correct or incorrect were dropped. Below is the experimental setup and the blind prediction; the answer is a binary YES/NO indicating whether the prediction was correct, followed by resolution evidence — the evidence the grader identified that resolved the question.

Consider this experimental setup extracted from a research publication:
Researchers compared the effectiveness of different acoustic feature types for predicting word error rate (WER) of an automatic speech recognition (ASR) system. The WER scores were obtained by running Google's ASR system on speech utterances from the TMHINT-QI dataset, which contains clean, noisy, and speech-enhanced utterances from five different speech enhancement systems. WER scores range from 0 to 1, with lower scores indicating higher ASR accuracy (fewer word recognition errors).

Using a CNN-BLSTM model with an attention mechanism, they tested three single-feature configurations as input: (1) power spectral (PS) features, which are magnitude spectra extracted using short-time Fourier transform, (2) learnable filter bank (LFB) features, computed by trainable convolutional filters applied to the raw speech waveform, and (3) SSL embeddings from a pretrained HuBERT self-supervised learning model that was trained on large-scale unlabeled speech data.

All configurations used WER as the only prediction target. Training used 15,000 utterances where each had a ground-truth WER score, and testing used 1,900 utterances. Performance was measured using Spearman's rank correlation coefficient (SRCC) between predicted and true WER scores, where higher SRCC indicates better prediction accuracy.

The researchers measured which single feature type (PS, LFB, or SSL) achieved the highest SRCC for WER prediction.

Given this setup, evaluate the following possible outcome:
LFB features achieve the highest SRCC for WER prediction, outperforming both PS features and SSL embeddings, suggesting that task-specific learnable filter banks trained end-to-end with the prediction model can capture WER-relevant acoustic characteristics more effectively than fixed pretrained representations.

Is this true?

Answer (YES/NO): NO